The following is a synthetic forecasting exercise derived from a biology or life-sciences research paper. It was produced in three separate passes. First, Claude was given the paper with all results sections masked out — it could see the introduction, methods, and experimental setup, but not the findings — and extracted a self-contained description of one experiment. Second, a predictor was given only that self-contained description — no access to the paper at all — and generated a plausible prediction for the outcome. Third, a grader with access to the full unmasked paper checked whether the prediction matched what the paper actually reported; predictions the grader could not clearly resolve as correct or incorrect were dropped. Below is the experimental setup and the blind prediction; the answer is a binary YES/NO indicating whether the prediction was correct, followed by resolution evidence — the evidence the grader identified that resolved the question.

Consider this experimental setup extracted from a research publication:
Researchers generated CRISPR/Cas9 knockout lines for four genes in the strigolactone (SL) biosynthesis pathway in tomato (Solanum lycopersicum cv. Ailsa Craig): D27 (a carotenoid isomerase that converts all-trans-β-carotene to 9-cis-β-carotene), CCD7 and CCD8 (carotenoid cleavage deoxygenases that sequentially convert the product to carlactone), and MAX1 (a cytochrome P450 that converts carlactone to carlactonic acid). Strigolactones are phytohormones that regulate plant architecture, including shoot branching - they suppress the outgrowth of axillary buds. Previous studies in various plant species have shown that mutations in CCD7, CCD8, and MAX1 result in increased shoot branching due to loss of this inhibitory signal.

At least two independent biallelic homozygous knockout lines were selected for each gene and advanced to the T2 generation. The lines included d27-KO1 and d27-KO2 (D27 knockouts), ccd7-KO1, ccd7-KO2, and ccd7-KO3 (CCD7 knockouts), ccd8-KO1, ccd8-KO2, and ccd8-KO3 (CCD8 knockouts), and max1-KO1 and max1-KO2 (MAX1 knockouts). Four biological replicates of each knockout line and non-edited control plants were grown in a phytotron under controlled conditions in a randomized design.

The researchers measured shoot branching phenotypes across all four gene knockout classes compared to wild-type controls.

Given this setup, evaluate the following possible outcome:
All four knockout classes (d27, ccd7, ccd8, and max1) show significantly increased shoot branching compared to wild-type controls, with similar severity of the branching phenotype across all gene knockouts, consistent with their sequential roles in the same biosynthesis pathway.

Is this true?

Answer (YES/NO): NO